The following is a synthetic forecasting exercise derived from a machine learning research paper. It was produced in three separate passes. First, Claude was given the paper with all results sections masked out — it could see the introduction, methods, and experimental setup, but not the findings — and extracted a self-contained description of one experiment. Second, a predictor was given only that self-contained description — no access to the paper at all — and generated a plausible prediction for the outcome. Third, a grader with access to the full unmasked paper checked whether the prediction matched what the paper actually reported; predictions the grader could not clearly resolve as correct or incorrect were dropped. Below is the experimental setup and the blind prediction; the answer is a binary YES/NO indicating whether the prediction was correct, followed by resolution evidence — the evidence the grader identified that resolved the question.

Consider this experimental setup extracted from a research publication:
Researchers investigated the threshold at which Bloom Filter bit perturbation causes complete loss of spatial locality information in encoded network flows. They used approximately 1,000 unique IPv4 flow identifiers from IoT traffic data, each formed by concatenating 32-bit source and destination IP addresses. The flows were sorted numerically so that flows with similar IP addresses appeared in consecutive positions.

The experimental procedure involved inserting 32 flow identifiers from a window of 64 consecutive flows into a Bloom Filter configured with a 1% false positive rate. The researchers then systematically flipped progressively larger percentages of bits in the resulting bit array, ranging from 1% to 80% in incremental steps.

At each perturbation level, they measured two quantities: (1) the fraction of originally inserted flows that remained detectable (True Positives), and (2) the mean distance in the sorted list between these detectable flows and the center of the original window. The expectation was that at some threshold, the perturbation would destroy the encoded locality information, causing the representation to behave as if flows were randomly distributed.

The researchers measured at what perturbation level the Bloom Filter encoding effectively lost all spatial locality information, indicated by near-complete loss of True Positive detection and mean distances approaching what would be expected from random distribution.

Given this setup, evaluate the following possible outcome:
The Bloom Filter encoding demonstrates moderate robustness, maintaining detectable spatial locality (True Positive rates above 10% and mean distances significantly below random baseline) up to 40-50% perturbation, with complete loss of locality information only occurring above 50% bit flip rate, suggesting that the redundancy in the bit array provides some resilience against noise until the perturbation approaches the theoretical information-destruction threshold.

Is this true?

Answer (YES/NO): NO